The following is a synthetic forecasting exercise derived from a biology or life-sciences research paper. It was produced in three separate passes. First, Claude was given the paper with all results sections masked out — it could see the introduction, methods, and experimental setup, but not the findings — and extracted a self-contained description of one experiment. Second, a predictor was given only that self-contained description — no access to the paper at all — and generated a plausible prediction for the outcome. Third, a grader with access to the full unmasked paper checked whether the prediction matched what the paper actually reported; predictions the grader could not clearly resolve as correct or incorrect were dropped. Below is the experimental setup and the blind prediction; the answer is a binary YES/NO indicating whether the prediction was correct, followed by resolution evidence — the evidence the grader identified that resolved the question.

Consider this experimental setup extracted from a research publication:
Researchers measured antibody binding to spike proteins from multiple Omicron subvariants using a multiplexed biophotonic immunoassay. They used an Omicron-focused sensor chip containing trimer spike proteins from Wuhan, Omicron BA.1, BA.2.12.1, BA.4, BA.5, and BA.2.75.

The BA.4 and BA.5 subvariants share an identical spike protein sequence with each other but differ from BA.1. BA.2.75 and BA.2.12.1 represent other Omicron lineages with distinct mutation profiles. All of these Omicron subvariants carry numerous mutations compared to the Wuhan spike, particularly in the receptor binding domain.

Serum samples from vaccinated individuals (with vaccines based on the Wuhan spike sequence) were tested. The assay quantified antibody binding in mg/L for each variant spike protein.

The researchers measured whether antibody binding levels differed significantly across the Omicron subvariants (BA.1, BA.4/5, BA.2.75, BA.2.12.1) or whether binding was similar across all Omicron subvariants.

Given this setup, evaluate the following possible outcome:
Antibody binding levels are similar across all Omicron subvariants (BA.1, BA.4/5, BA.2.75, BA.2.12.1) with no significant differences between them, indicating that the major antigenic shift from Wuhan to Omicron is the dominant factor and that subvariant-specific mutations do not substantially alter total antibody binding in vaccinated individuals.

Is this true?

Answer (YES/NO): YES